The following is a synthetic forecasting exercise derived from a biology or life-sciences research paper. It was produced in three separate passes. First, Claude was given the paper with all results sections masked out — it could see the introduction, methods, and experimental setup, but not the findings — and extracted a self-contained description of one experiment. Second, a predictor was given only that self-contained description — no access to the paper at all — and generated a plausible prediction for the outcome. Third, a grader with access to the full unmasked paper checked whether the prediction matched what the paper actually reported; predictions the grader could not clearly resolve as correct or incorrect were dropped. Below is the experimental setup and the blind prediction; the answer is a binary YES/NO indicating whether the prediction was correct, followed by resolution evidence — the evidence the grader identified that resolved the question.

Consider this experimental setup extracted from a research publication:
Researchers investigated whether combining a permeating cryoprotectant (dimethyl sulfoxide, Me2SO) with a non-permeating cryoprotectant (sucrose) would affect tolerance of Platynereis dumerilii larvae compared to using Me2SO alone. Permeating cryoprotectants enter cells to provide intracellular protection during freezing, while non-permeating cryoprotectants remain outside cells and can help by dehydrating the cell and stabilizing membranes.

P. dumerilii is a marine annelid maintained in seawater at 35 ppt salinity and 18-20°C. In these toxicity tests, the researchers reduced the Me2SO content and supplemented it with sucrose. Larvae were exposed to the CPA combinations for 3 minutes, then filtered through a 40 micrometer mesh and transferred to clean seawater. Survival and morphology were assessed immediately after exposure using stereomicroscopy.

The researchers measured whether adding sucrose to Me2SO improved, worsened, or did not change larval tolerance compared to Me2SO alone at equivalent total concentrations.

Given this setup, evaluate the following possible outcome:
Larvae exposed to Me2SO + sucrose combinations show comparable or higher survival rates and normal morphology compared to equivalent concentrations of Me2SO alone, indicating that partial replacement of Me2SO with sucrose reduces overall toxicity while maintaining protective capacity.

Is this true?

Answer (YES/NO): YES